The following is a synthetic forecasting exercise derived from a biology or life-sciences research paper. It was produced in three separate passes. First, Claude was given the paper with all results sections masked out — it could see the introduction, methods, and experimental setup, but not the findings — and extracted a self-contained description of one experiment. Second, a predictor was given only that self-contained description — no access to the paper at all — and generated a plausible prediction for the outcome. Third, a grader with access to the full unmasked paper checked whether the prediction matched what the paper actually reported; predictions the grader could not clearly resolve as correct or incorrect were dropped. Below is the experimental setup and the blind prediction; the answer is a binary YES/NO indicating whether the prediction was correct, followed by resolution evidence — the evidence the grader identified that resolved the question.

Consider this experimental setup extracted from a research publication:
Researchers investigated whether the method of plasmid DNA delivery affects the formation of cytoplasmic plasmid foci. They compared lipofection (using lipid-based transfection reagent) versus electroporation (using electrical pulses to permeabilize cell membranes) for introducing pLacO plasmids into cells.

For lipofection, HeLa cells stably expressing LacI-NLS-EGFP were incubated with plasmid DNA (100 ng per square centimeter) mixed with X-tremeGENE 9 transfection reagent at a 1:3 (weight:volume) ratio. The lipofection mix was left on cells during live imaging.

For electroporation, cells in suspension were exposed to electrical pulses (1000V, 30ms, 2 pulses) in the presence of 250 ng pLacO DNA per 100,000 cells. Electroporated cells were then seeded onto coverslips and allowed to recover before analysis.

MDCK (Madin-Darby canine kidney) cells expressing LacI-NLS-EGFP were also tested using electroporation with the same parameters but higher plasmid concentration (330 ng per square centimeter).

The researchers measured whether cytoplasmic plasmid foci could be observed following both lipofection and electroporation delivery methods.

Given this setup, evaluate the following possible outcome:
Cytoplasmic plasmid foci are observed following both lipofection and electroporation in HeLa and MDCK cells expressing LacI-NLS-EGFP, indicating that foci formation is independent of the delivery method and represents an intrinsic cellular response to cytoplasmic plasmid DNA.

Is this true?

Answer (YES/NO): YES